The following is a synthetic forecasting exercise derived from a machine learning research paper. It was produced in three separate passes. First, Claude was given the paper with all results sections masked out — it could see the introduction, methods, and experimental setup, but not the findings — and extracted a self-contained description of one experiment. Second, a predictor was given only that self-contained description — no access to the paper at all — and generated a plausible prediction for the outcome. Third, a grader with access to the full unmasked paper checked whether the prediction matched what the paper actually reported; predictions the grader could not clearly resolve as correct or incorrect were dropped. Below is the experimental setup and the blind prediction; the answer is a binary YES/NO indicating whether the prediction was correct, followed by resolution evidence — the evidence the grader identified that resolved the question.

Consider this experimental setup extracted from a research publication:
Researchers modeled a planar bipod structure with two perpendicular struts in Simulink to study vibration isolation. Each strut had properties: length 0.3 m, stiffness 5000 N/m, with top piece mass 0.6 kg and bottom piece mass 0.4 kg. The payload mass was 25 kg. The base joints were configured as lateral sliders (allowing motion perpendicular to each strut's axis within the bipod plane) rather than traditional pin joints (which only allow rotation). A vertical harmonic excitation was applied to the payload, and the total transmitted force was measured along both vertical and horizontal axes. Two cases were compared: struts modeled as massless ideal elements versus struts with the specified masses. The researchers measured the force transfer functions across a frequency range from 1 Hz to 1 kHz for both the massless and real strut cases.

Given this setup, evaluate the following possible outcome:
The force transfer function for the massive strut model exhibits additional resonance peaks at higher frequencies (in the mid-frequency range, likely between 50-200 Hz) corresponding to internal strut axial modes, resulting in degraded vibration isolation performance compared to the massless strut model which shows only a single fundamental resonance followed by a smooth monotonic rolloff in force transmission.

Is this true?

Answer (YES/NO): NO